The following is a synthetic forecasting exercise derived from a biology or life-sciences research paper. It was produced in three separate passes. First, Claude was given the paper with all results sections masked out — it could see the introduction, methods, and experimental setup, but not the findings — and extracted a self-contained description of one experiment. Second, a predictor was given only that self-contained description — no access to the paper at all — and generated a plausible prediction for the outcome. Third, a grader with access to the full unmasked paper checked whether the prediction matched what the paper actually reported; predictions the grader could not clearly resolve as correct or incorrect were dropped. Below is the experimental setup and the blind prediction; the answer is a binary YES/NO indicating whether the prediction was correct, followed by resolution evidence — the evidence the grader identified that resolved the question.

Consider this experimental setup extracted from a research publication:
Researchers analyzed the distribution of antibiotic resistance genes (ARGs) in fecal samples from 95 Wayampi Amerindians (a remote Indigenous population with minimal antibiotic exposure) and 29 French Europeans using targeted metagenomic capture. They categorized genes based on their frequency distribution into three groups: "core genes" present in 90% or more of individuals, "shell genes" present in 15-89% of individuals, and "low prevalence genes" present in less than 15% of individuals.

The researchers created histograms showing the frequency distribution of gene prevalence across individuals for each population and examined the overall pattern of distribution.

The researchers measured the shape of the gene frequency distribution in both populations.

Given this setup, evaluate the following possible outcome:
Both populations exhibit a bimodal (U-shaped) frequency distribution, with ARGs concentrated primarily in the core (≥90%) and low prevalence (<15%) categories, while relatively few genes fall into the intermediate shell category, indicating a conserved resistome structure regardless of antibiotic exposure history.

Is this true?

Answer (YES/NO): YES